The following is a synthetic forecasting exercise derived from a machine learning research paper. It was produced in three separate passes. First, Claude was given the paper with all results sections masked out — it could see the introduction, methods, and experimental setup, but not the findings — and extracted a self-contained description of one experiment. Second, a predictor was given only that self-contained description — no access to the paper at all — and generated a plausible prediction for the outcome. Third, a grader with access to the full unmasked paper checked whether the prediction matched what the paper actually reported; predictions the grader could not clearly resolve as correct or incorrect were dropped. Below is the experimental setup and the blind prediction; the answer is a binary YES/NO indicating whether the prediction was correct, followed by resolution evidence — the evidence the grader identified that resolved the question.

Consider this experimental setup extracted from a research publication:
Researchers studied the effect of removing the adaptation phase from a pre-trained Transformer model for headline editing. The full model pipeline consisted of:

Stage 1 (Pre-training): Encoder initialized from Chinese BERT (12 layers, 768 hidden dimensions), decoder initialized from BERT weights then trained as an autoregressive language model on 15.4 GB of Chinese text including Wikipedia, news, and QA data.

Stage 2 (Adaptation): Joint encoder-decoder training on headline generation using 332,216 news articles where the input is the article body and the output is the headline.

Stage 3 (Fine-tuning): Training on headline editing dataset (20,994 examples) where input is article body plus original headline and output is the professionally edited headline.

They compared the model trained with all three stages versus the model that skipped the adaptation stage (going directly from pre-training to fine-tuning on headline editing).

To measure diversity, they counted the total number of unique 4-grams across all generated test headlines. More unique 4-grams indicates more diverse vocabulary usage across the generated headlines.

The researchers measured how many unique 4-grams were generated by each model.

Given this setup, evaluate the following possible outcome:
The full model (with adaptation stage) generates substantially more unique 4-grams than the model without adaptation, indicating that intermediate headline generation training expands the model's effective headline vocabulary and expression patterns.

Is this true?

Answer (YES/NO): YES